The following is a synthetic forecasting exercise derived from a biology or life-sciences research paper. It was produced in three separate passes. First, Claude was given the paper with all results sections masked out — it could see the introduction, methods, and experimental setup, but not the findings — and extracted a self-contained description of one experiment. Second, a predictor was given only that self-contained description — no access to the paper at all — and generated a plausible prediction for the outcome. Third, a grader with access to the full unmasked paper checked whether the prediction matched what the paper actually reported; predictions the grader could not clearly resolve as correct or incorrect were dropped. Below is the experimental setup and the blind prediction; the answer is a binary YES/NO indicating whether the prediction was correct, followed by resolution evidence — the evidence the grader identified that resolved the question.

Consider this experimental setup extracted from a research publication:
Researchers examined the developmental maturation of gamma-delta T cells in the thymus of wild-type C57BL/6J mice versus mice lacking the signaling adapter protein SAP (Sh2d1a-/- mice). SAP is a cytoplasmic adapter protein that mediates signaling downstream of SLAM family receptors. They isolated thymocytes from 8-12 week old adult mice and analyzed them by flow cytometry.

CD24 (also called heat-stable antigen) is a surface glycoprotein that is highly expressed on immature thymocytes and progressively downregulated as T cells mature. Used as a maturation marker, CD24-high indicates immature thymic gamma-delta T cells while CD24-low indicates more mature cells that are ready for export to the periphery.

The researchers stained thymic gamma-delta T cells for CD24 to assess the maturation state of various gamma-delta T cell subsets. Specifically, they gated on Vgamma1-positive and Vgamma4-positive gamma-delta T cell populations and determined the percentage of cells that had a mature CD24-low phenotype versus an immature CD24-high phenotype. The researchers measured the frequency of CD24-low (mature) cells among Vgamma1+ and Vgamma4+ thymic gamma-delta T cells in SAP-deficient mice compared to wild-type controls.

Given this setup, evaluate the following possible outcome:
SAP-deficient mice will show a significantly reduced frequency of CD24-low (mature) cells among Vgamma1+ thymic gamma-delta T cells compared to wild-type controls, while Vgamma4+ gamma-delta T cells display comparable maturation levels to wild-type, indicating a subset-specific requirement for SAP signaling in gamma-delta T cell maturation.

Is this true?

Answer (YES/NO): NO